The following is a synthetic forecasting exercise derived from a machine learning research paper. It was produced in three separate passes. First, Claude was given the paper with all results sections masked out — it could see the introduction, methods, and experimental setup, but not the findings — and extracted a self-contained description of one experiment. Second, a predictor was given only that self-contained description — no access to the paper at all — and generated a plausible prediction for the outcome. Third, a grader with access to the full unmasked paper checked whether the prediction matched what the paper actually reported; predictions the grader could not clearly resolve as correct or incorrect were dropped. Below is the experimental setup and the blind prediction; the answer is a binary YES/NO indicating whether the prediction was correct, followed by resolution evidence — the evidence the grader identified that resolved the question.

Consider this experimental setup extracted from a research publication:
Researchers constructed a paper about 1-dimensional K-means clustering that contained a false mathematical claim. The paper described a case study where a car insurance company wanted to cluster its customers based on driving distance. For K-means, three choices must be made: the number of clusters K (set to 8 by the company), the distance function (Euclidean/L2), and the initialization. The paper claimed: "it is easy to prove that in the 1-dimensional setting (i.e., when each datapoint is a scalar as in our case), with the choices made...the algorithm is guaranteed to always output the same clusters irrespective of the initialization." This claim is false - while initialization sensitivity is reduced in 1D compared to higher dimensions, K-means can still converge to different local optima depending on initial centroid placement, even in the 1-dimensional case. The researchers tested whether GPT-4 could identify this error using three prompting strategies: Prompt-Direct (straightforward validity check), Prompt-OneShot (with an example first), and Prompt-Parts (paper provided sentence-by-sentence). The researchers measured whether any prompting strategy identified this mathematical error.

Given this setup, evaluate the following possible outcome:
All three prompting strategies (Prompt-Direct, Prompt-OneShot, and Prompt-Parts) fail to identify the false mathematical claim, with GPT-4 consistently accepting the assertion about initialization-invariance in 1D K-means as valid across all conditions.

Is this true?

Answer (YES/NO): NO